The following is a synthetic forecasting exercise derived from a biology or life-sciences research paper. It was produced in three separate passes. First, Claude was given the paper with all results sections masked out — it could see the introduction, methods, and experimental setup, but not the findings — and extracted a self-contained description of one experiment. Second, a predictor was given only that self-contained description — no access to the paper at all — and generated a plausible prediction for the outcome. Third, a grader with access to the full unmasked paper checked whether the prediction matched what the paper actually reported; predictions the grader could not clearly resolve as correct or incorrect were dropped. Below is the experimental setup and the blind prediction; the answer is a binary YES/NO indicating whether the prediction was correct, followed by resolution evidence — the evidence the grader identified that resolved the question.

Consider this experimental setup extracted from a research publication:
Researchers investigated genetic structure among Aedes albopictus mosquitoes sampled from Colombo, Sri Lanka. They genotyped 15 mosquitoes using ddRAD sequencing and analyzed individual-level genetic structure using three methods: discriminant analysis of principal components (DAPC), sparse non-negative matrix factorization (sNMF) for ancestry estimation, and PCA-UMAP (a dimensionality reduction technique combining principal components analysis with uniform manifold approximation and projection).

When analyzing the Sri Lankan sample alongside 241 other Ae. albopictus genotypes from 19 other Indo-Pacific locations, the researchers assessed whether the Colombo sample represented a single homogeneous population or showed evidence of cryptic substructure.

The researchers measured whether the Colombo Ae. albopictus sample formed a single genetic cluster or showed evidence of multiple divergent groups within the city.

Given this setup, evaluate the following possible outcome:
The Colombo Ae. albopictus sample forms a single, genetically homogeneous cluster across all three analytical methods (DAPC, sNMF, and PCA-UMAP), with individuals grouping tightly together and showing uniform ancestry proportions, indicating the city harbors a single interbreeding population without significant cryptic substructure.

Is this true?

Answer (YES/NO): NO